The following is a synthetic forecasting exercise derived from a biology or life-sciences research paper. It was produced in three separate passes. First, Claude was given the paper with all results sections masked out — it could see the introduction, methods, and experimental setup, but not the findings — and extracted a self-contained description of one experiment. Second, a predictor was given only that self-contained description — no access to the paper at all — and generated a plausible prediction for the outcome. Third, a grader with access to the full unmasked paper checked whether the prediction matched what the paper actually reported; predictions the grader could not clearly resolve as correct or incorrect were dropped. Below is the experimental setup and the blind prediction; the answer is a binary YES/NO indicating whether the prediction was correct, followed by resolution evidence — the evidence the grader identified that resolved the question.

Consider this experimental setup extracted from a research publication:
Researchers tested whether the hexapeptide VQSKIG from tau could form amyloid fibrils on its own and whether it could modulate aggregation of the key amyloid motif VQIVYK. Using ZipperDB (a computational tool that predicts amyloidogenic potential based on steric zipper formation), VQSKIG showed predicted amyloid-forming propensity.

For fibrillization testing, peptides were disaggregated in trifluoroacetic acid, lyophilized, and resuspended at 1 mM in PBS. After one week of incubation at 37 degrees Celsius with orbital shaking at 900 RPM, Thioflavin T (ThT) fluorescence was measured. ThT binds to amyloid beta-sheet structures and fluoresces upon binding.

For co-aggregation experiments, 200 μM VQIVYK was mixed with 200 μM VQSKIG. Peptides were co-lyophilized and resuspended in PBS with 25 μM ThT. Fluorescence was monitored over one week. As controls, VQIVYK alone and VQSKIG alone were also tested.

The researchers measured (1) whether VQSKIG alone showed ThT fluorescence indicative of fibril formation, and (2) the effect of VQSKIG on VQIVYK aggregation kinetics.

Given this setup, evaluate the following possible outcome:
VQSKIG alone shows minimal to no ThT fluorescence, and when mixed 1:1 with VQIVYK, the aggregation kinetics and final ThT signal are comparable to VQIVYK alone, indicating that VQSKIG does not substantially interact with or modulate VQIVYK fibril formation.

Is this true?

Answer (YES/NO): NO